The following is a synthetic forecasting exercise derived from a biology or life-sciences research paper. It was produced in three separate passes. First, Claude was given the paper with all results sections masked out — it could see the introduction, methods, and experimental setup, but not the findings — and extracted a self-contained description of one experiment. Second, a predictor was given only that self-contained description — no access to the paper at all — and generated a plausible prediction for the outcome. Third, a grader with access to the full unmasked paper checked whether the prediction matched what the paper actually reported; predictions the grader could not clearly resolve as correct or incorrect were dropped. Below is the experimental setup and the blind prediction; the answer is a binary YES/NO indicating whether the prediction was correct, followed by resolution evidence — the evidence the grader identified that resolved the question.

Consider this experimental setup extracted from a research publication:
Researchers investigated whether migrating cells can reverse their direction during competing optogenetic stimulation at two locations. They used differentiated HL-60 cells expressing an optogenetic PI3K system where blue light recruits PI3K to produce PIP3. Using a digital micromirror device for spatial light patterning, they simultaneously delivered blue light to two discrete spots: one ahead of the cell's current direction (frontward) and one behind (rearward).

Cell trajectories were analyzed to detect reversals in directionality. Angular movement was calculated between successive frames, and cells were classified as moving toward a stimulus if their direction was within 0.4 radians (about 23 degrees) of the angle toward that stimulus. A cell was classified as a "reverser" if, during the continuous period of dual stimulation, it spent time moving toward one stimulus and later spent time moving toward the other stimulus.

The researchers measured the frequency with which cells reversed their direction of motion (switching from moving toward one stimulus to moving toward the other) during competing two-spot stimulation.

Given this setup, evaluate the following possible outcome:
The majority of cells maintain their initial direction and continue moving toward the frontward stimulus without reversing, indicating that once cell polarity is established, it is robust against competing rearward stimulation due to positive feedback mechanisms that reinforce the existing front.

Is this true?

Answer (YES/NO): NO